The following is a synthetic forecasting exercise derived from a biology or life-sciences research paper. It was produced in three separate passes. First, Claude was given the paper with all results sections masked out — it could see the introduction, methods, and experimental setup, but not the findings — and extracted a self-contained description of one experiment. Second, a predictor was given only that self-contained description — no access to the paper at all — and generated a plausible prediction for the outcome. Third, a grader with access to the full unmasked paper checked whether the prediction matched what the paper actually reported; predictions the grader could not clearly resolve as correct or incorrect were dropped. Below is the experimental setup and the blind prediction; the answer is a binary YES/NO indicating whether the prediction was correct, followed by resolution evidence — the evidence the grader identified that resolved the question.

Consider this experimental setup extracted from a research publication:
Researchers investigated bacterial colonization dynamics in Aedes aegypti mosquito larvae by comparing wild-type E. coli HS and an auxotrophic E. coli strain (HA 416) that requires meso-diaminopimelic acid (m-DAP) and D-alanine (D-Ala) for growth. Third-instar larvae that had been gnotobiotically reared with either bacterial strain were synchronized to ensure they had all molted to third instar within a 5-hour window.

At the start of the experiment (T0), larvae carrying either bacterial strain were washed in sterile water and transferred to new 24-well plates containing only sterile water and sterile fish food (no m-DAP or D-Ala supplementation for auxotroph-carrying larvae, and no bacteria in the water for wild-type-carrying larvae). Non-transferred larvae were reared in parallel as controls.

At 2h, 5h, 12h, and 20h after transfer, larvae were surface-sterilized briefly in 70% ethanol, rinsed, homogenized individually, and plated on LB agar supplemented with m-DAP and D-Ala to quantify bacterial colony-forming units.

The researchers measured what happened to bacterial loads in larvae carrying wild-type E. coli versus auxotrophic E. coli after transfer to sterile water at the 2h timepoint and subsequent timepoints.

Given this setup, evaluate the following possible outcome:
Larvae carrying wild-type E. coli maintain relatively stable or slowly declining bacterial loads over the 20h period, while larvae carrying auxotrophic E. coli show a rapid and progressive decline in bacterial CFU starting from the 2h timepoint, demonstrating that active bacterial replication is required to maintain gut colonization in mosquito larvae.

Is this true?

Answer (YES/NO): NO